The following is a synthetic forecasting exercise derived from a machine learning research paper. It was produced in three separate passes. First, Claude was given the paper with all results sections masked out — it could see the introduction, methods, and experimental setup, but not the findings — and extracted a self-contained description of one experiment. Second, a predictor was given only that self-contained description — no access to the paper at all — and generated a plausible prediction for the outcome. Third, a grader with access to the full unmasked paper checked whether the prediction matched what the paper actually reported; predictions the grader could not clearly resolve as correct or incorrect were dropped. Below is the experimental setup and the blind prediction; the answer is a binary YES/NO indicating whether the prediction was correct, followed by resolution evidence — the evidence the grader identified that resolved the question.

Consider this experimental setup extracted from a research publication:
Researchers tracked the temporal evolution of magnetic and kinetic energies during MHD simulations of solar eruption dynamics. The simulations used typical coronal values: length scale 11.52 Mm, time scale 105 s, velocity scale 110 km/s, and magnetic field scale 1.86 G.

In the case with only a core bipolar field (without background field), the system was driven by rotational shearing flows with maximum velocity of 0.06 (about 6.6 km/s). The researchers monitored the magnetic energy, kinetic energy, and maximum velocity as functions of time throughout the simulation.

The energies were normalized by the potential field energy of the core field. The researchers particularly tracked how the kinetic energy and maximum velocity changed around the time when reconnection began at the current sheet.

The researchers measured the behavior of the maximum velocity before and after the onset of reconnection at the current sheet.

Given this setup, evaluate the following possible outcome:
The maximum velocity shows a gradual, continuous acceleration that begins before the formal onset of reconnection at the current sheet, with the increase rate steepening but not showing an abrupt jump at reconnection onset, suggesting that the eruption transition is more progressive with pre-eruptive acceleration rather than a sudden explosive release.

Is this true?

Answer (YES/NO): NO